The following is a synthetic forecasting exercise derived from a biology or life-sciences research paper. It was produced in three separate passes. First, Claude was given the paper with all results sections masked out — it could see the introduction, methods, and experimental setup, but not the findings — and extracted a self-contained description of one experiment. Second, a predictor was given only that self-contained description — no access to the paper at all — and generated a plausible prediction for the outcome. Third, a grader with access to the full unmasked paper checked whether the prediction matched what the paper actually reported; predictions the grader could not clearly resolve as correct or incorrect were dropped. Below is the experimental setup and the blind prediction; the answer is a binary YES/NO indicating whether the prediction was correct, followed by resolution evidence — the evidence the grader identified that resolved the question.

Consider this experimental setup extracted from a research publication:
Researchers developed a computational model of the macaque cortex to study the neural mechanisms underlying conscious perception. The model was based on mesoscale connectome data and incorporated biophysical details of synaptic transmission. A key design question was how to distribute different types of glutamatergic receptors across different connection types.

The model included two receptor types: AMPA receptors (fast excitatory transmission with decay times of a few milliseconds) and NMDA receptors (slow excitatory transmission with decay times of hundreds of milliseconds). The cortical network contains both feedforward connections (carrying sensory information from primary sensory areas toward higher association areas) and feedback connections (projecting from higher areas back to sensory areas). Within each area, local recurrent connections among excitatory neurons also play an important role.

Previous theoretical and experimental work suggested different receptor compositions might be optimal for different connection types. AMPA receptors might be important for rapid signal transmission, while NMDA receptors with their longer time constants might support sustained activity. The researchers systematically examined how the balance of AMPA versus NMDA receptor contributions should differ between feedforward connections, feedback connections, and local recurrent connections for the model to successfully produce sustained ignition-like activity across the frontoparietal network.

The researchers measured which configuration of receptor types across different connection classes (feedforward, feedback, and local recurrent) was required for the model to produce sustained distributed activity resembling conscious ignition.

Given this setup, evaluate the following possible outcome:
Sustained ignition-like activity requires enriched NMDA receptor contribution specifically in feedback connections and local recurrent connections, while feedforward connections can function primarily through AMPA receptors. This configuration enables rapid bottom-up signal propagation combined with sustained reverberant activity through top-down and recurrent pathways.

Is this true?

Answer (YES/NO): YES